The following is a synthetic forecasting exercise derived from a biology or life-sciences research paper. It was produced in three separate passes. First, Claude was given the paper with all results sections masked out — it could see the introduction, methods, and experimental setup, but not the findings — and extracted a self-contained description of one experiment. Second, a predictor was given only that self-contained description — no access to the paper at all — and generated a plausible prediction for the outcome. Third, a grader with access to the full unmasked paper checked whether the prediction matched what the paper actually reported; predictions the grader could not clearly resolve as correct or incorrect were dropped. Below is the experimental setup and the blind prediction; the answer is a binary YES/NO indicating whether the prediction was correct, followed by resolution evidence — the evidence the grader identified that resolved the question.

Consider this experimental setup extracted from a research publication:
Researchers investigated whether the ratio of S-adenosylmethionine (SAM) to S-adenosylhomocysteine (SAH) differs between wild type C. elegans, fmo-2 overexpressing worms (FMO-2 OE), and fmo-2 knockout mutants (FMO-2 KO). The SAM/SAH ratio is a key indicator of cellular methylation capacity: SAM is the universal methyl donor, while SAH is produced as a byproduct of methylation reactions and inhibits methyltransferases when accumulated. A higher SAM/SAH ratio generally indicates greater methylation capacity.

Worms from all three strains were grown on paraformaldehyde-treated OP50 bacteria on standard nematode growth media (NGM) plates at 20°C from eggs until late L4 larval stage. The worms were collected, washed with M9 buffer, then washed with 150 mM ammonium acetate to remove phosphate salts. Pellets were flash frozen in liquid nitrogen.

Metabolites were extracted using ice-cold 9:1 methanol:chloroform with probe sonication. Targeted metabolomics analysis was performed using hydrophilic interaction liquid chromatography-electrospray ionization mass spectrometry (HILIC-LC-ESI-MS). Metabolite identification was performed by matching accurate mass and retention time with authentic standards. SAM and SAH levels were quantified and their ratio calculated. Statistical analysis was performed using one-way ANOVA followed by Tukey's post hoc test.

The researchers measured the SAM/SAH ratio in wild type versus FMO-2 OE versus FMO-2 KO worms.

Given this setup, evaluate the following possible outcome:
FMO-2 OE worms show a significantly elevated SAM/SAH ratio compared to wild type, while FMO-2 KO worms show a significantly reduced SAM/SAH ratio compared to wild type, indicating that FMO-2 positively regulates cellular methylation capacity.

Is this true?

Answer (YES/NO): NO